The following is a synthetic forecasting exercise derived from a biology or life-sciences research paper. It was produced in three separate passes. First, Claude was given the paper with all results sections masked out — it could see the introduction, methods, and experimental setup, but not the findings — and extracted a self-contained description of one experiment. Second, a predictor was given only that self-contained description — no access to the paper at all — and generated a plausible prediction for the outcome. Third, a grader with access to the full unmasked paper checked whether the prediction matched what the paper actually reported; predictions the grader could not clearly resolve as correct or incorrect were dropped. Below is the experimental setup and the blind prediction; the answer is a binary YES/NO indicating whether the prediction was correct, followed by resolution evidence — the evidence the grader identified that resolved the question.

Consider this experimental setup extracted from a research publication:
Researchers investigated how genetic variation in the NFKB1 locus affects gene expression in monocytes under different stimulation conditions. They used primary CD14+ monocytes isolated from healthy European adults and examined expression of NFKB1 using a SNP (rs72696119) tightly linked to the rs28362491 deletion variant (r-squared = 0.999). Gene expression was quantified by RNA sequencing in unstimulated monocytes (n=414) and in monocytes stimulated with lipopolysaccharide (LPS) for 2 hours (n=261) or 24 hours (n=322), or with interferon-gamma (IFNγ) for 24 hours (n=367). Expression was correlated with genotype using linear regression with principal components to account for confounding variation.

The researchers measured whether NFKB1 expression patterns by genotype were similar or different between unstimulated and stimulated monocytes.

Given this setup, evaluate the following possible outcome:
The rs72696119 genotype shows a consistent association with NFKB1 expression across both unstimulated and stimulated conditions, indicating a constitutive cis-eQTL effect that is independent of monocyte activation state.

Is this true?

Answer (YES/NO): NO